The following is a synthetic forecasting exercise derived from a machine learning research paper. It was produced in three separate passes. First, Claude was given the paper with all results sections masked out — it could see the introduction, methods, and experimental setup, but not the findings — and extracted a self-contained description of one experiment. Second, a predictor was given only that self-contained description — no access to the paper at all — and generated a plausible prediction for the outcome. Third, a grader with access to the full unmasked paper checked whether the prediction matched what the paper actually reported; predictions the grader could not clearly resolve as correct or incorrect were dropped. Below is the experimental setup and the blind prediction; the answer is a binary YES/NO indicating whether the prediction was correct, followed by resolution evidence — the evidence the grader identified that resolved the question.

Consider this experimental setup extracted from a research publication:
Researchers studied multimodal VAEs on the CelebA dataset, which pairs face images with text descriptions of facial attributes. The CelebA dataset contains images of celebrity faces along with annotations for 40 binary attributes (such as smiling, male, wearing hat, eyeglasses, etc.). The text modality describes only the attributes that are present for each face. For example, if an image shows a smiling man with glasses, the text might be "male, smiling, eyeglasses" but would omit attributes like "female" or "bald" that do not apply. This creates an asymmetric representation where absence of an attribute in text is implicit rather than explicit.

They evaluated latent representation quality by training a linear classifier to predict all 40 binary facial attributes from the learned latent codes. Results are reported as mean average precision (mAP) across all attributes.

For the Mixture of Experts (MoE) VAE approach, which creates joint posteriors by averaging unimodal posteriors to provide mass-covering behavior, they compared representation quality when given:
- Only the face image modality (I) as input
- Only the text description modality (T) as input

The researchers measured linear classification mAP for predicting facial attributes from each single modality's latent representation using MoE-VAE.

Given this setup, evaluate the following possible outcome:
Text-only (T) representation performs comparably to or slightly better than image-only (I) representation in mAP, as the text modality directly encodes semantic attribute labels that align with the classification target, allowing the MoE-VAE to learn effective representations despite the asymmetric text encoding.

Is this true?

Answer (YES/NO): YES